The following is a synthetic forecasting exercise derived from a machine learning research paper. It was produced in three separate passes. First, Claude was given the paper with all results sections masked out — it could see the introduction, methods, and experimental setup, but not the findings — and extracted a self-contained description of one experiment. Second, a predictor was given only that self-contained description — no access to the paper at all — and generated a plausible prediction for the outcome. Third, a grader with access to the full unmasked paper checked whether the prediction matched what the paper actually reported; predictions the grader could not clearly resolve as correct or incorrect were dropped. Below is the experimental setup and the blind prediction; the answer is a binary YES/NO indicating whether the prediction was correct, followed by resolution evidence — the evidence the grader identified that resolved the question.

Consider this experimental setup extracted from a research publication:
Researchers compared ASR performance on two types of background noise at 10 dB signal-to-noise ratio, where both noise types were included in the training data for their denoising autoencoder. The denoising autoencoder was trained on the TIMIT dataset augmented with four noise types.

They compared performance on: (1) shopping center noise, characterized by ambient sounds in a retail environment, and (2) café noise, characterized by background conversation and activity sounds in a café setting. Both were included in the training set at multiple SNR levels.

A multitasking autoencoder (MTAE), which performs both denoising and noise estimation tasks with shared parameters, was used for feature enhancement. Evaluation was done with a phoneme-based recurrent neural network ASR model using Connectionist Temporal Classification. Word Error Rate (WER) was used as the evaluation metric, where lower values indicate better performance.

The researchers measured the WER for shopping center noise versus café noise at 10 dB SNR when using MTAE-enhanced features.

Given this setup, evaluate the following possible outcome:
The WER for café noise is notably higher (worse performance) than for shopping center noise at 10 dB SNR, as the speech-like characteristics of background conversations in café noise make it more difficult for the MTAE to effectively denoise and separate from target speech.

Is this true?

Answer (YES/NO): YES